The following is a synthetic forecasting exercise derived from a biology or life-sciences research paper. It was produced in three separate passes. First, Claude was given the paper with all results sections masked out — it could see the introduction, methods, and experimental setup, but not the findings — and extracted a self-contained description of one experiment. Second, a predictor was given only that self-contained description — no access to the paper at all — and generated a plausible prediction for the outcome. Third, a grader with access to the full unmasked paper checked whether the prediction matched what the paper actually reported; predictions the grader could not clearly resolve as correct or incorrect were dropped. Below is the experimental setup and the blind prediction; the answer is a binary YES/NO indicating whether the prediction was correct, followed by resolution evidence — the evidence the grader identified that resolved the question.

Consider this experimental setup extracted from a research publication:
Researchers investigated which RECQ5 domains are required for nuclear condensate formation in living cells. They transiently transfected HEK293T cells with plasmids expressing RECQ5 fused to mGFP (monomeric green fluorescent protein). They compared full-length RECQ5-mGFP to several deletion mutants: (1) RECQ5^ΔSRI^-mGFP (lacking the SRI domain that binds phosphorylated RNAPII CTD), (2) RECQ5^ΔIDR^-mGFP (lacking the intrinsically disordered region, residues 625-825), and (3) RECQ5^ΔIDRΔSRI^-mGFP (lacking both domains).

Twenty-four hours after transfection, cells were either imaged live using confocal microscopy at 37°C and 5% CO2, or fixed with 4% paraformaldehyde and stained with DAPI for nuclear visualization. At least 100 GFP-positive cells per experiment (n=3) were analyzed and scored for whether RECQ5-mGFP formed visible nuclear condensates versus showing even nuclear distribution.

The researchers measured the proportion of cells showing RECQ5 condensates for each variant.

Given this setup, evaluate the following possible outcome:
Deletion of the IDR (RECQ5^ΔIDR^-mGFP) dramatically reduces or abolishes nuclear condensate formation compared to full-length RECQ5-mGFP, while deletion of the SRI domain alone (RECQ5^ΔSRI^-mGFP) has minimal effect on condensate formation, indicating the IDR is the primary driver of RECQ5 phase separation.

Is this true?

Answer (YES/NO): NO